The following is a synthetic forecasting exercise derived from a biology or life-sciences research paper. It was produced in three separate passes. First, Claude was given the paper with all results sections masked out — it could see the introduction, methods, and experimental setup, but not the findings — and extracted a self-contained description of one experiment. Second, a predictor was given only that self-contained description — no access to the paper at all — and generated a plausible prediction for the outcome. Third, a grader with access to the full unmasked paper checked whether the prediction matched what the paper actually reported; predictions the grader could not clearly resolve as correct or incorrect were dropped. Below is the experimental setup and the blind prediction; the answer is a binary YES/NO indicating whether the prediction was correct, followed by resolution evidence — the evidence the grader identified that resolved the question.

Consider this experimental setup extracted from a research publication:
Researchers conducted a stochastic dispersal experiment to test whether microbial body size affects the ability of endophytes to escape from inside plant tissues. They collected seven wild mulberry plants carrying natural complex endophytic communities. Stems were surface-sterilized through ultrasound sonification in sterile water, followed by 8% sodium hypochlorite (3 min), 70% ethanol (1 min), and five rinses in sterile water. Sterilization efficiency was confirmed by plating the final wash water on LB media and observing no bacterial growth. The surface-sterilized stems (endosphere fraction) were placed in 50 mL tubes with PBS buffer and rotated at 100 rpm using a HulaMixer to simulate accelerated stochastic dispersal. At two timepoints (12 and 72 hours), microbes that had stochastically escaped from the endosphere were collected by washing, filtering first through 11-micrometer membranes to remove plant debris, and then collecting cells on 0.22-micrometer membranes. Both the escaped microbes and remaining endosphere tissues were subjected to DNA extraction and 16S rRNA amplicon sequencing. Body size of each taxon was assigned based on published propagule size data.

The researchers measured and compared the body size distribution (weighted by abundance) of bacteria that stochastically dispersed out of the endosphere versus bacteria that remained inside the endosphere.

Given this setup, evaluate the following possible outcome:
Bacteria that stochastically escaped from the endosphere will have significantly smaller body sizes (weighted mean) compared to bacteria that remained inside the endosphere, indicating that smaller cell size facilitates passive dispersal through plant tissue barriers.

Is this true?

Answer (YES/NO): YES